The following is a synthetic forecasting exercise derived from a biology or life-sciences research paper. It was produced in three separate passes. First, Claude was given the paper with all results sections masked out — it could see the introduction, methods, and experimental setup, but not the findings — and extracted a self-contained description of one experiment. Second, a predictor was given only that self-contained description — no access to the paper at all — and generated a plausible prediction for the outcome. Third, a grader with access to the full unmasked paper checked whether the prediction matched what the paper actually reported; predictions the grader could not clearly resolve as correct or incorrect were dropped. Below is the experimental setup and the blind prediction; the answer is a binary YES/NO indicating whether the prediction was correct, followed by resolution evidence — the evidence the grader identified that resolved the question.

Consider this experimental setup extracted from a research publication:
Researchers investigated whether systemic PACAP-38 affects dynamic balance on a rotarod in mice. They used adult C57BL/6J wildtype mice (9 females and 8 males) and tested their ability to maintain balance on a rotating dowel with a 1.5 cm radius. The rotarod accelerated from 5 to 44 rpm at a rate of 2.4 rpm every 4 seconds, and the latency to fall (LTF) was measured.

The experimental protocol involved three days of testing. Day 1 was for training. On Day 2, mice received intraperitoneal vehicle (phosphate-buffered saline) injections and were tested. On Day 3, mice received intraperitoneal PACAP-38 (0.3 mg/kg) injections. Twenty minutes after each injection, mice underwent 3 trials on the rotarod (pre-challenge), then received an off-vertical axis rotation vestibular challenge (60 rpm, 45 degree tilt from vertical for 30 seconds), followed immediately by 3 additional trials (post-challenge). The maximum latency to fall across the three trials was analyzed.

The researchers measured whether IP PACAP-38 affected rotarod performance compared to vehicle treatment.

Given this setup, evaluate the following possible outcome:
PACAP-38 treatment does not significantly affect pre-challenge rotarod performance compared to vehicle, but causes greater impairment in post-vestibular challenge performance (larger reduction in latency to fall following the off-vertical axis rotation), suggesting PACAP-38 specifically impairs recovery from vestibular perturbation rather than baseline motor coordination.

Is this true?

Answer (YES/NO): NO